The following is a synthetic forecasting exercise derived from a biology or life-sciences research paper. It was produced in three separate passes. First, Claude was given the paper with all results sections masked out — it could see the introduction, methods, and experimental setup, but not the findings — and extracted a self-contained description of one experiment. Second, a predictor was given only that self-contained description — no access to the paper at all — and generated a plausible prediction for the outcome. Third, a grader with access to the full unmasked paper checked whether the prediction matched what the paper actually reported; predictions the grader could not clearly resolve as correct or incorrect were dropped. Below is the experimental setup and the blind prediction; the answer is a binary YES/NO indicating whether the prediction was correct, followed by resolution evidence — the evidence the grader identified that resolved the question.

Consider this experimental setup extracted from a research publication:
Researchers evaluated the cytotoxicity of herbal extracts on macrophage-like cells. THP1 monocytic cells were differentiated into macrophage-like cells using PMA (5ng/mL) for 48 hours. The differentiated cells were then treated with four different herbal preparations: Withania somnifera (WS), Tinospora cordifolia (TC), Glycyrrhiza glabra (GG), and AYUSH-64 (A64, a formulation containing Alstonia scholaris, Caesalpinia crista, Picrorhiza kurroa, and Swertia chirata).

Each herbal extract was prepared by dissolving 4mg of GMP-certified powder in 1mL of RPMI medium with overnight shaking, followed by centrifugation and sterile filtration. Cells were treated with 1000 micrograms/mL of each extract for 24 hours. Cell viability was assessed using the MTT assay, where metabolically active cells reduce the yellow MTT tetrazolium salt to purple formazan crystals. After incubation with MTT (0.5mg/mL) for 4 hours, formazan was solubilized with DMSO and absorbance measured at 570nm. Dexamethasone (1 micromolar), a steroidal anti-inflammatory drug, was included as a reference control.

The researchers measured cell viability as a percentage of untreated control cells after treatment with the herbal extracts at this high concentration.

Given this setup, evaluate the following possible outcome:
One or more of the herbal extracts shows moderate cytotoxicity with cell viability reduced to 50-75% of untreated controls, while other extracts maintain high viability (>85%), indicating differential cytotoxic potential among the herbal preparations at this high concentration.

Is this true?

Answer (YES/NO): NO